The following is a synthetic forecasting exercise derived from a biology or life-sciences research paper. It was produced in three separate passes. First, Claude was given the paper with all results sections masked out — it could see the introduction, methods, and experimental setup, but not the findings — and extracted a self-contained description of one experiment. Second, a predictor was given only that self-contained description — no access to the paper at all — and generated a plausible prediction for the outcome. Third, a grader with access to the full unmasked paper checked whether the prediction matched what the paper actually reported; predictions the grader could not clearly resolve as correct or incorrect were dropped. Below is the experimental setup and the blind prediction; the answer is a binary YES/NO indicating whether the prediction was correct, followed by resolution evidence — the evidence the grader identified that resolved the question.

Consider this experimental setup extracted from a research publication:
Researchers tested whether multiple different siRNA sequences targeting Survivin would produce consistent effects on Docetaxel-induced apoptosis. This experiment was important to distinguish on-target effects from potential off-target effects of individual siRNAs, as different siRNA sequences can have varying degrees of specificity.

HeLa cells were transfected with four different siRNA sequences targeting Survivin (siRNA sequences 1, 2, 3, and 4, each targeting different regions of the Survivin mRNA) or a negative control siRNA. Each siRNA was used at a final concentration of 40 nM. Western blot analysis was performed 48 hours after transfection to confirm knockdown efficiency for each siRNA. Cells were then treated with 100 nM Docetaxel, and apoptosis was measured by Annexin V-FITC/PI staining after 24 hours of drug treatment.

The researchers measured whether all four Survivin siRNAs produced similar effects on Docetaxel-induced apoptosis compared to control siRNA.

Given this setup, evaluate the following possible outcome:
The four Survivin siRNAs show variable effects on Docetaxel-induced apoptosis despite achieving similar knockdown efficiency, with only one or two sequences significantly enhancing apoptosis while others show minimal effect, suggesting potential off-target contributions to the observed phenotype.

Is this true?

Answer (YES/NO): YES